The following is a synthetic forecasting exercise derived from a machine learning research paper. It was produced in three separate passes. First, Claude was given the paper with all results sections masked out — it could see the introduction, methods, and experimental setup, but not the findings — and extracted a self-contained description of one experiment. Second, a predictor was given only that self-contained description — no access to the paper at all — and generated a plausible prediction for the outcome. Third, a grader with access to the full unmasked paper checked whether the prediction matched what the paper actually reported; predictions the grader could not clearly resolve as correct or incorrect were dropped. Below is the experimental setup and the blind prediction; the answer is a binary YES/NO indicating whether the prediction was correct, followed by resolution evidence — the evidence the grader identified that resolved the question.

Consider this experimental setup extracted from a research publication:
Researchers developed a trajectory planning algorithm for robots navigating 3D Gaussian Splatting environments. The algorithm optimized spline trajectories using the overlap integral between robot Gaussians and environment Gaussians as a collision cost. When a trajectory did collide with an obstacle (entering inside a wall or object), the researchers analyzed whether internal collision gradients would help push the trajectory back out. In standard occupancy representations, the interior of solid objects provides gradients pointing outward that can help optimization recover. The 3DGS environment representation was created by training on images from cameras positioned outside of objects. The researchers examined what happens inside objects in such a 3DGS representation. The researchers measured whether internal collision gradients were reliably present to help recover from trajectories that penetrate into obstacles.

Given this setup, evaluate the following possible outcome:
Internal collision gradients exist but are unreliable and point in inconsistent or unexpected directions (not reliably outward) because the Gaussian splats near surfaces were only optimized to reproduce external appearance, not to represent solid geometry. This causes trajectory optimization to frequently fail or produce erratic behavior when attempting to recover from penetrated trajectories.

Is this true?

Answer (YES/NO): NO